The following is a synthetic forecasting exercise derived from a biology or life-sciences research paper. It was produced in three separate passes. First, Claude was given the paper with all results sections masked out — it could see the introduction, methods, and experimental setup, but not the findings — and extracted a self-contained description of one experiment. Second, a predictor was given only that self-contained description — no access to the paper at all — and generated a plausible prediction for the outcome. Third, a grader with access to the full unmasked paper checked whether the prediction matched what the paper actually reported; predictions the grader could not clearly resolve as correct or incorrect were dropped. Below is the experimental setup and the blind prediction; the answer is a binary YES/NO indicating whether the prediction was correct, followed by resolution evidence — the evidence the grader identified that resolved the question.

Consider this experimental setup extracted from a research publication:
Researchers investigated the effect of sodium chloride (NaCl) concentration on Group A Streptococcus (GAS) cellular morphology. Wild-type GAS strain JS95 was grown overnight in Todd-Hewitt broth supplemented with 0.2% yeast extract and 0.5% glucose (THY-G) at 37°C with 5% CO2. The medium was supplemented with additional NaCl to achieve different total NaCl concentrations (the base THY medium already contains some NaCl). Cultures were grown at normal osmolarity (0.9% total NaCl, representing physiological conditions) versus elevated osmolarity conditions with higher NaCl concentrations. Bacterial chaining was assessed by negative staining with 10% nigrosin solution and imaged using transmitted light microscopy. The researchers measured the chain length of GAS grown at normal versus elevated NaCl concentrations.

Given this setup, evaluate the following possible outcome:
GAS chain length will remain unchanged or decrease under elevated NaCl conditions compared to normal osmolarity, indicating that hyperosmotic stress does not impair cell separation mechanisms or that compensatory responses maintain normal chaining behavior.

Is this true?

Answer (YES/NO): NO